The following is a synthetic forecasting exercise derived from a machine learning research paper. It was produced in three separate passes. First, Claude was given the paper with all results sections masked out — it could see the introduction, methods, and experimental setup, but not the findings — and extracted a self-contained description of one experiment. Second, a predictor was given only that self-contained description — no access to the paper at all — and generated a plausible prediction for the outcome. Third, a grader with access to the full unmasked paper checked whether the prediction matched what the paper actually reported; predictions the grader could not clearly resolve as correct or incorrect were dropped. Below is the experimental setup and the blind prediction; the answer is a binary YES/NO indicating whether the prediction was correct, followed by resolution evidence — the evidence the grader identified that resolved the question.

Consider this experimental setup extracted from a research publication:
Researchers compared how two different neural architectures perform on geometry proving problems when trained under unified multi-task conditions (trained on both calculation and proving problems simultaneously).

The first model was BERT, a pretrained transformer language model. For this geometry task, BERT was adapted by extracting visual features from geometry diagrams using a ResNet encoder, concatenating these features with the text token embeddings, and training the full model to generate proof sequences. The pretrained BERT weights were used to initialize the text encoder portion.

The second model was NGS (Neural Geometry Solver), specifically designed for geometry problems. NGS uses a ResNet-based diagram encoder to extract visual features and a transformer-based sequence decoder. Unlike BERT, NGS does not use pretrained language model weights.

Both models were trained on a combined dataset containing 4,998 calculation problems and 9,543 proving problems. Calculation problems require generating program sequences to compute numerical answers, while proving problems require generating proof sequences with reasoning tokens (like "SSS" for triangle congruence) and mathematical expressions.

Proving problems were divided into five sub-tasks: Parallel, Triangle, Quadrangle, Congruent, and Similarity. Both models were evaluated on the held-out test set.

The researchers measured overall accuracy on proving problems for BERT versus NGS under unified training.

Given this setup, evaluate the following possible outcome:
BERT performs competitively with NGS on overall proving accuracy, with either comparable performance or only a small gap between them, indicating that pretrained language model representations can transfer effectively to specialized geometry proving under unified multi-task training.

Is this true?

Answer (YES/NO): YES